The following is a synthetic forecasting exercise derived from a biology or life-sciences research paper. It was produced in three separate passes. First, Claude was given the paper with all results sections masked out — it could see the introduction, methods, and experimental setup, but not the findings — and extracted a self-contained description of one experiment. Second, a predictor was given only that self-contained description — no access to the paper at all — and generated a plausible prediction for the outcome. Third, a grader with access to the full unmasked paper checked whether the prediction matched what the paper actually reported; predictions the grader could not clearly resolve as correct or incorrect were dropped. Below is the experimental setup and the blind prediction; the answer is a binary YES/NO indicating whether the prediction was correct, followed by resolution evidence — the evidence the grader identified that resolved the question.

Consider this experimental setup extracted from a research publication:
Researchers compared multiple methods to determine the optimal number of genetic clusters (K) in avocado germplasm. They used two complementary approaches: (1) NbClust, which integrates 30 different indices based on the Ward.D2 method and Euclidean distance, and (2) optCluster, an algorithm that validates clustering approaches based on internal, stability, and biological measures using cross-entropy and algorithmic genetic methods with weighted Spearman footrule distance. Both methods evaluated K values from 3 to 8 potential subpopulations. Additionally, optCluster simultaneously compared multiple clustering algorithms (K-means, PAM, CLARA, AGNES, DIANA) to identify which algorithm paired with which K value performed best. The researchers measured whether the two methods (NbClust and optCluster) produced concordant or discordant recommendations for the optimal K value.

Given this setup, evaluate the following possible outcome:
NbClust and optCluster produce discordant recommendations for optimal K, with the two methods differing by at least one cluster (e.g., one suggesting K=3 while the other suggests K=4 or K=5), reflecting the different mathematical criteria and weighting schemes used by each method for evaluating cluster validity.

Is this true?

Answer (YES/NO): NO